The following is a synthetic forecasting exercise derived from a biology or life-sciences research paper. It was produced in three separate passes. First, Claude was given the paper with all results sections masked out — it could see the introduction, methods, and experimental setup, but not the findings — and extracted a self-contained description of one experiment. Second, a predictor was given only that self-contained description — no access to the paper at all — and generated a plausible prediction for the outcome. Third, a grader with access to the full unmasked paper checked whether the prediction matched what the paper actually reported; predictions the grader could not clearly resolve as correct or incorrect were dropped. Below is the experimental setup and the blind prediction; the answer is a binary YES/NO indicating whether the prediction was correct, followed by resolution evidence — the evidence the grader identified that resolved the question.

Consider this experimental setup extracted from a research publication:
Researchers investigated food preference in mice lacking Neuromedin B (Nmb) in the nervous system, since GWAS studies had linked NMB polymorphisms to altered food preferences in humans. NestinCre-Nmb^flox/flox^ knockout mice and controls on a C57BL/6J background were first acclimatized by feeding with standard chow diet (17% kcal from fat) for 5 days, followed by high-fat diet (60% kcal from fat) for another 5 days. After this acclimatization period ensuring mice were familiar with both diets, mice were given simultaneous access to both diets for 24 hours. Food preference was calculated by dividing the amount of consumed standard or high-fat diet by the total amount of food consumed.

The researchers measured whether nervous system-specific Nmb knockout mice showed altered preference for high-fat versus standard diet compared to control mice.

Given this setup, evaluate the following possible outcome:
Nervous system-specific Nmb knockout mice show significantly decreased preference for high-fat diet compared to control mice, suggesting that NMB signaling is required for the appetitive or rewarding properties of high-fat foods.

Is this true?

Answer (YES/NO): NO